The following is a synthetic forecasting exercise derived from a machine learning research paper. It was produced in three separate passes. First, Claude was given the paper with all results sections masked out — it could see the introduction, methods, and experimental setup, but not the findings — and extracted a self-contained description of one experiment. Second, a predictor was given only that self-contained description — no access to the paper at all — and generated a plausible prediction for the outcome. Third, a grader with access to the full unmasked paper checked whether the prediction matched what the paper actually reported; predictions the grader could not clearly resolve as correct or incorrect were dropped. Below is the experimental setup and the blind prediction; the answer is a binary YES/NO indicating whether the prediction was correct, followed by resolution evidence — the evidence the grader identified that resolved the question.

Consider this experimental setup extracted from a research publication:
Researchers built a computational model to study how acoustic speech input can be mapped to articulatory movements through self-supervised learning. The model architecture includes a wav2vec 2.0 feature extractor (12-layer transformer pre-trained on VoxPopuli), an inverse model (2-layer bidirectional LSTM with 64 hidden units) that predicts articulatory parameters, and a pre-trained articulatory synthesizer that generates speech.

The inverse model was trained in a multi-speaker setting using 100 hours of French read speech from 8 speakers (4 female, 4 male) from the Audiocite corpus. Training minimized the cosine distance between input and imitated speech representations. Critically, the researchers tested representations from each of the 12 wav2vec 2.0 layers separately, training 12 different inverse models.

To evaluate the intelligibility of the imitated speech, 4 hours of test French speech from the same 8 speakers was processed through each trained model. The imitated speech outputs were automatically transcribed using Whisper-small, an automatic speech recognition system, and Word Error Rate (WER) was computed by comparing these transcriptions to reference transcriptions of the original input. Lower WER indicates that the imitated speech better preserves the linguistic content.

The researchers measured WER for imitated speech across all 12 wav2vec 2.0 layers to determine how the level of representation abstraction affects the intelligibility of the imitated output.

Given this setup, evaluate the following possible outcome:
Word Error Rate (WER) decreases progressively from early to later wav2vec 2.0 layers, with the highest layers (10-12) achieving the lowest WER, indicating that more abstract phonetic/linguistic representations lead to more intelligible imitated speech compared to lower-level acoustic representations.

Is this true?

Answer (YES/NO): NO